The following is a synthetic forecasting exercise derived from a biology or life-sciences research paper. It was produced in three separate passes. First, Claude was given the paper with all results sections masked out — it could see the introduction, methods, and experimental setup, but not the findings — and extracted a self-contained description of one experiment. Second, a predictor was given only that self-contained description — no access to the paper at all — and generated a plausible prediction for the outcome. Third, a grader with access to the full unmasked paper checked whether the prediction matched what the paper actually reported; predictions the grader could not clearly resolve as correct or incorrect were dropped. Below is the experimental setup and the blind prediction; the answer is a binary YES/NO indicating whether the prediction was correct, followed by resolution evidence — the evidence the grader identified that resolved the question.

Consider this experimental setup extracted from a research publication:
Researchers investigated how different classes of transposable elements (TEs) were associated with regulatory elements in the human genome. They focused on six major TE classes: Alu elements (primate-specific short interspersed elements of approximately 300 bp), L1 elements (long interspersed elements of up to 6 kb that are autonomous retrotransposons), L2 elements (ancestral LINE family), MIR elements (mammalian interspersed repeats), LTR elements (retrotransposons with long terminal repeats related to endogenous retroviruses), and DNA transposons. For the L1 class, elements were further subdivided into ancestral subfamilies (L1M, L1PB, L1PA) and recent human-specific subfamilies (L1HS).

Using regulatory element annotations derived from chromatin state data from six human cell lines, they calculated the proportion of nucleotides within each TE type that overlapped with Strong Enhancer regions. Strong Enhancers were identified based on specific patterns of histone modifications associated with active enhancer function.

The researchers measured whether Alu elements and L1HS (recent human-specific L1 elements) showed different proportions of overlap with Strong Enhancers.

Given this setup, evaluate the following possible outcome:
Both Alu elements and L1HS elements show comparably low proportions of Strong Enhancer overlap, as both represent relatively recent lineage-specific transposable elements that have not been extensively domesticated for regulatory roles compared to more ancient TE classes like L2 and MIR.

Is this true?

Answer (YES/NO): NO